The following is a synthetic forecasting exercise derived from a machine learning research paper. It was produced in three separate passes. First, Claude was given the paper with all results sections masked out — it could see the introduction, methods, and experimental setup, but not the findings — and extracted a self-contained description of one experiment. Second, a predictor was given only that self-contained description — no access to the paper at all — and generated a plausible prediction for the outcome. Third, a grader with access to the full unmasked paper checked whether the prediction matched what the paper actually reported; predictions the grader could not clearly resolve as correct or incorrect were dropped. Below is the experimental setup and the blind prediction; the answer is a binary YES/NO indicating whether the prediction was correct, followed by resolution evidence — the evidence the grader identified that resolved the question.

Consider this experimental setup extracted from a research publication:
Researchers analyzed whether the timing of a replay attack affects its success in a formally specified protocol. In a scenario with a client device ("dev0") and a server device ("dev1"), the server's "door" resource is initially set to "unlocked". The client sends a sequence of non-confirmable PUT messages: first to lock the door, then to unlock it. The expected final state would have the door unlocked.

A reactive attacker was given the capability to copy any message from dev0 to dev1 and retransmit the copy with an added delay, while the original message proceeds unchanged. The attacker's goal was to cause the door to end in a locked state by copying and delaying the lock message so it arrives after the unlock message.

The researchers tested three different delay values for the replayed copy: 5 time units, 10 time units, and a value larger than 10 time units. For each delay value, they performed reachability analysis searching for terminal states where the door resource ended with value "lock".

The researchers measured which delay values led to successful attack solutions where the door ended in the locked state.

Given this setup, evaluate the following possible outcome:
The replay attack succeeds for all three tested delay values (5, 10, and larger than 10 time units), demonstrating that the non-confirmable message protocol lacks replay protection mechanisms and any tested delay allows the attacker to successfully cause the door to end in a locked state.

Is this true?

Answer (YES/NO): NO